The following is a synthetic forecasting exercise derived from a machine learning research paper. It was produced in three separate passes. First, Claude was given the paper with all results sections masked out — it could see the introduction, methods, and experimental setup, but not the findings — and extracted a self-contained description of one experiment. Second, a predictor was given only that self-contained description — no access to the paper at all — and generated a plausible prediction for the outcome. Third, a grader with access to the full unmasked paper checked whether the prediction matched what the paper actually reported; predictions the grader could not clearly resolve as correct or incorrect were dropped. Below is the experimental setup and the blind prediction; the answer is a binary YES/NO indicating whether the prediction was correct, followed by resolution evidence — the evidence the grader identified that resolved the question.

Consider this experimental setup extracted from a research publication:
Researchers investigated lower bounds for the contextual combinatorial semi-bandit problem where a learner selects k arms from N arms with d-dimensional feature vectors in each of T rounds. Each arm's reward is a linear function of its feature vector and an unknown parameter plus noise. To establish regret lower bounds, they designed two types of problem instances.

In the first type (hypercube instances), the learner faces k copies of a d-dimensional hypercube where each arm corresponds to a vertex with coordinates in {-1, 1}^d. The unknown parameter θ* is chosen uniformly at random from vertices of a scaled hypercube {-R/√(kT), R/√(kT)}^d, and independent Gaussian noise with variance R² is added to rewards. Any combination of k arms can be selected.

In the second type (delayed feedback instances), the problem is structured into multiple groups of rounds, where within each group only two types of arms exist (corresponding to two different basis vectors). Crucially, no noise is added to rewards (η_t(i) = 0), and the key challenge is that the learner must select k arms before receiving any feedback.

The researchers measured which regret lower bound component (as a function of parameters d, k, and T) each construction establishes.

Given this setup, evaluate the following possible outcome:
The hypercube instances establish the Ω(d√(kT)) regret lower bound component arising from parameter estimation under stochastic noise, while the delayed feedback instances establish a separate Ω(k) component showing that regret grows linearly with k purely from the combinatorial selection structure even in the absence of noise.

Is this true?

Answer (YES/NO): NO